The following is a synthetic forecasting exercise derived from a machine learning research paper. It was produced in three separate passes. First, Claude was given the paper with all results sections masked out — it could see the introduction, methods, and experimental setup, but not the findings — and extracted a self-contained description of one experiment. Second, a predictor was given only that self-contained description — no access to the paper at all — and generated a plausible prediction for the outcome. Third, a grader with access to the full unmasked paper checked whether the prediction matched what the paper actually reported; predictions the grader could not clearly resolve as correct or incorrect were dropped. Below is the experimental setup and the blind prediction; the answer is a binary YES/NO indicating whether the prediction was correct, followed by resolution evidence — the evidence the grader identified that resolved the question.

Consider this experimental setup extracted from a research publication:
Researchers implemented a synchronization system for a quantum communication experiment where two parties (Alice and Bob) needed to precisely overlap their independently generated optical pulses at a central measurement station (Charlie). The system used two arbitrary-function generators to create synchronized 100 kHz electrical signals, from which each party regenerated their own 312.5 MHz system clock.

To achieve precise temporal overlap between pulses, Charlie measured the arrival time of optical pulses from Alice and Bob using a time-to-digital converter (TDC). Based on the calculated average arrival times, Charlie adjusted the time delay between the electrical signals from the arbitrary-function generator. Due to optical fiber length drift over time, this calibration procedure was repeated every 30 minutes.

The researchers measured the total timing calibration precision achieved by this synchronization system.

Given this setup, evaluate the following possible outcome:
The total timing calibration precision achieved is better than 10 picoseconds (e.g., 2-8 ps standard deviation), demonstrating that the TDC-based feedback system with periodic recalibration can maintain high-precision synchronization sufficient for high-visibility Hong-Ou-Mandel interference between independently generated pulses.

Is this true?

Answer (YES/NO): NO